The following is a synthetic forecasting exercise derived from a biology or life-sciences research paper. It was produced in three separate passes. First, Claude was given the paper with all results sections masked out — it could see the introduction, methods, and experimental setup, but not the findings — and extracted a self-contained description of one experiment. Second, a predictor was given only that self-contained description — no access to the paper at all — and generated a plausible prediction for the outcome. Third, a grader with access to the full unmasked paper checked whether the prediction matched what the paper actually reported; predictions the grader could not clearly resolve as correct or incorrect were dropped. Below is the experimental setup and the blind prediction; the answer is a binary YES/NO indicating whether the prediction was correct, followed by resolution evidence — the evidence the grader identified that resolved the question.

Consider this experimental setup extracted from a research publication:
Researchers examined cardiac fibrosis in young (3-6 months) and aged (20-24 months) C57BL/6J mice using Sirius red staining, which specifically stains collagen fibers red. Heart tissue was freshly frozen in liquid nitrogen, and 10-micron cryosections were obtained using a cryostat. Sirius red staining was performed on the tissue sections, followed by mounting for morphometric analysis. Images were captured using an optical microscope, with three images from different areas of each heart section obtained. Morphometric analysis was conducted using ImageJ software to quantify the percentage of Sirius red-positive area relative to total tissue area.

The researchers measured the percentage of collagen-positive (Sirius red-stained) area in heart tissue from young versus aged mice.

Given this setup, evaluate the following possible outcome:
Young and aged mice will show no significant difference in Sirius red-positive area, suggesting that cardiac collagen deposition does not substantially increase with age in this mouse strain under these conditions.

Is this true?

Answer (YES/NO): NO